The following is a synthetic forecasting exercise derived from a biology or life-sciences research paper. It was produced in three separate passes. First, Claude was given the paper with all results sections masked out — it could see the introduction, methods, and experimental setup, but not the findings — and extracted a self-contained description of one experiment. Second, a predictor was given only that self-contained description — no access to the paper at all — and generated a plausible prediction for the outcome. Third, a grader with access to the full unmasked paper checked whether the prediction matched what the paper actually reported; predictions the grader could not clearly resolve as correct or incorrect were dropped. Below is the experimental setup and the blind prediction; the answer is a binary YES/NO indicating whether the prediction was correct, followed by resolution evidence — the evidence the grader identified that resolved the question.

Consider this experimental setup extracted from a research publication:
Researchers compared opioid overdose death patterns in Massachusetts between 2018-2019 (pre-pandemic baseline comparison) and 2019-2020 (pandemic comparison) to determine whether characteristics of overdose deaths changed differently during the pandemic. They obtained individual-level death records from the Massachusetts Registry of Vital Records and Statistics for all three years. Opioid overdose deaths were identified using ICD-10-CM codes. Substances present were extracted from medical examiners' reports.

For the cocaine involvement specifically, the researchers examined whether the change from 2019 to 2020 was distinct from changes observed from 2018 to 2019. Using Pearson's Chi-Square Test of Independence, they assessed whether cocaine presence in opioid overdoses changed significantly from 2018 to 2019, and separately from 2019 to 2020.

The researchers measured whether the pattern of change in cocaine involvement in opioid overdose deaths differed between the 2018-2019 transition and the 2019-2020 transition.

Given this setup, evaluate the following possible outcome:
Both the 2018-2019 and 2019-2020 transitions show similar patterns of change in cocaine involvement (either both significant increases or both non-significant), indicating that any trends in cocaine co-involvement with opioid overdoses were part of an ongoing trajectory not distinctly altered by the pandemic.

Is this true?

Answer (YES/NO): NO